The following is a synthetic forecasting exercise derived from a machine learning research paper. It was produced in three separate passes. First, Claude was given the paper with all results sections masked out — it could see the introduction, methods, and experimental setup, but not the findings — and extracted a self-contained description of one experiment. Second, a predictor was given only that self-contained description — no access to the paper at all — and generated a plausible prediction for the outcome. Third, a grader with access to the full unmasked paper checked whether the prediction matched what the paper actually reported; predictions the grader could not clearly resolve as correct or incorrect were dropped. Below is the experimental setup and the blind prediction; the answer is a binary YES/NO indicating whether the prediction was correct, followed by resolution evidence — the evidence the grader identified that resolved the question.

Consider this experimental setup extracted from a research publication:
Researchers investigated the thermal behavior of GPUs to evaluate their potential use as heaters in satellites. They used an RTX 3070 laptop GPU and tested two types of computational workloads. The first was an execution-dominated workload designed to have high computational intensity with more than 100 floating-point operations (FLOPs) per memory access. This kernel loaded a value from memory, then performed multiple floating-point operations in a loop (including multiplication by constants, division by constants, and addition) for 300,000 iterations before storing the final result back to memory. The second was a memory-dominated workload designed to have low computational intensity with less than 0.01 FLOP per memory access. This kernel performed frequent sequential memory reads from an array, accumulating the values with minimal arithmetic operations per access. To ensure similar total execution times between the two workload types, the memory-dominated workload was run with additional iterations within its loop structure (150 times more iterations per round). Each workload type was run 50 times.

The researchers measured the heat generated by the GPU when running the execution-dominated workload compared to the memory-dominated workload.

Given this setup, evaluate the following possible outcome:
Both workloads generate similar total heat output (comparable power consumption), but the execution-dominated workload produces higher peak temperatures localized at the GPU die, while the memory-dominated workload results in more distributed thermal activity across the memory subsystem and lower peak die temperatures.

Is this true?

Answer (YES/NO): NO